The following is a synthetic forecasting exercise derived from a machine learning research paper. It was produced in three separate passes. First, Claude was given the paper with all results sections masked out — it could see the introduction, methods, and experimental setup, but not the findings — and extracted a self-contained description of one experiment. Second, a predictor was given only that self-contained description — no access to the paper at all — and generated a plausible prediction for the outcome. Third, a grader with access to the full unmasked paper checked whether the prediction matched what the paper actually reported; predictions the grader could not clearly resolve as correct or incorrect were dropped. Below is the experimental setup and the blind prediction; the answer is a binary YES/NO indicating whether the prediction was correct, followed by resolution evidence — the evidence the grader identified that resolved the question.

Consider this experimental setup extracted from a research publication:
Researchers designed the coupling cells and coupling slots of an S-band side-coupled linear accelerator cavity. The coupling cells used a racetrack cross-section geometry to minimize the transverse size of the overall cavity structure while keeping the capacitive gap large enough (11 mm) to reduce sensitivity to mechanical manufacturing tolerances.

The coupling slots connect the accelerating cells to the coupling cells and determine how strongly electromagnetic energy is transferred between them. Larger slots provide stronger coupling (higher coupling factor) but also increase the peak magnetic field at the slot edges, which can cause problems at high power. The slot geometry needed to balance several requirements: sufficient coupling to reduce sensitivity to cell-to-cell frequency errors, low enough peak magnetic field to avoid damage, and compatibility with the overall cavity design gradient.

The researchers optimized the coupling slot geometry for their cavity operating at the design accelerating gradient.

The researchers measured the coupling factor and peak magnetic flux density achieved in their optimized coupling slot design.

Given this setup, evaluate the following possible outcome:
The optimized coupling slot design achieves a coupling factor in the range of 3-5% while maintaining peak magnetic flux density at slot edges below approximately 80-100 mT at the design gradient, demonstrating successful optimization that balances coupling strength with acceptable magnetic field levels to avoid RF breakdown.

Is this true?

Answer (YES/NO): NO